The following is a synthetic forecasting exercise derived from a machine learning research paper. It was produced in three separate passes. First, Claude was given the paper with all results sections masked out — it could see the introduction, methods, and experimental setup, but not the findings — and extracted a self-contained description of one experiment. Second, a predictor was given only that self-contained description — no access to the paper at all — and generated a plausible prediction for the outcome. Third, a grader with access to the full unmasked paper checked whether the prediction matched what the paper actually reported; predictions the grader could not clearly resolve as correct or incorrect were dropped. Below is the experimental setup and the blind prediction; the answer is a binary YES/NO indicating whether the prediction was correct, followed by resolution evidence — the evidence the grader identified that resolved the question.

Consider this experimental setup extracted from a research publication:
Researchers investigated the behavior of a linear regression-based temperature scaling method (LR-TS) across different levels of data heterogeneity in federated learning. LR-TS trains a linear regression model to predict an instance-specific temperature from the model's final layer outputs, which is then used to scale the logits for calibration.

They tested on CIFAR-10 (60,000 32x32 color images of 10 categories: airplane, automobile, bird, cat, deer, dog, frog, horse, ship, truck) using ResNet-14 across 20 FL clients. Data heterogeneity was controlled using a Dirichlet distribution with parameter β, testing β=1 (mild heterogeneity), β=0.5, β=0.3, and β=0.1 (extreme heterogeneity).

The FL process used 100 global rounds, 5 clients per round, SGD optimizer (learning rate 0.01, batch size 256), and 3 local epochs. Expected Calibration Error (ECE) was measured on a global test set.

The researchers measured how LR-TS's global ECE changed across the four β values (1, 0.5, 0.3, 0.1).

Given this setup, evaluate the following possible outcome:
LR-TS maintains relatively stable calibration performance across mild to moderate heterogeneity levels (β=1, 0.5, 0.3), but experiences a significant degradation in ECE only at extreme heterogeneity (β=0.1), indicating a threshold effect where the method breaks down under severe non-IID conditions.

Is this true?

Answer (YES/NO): NO